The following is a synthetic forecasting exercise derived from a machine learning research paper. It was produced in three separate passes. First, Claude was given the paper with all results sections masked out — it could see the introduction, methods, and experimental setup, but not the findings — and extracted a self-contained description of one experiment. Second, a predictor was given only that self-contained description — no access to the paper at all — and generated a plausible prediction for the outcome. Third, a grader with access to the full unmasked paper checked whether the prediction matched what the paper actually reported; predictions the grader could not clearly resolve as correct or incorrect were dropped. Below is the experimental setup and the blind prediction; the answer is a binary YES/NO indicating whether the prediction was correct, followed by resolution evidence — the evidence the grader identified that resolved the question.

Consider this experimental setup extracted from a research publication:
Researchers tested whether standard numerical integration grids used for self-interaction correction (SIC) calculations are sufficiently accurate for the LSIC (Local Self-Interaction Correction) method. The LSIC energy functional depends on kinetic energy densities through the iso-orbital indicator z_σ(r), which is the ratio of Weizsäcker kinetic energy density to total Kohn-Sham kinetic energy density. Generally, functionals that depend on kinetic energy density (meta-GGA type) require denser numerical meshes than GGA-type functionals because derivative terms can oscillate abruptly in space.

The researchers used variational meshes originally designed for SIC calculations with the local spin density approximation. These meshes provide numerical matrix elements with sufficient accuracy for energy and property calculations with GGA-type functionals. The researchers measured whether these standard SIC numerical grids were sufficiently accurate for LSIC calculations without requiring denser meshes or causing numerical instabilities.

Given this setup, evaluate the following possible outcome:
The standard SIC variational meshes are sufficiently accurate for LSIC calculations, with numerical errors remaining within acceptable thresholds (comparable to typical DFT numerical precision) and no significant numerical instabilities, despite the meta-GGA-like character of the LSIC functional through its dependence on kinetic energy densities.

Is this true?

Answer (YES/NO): YES